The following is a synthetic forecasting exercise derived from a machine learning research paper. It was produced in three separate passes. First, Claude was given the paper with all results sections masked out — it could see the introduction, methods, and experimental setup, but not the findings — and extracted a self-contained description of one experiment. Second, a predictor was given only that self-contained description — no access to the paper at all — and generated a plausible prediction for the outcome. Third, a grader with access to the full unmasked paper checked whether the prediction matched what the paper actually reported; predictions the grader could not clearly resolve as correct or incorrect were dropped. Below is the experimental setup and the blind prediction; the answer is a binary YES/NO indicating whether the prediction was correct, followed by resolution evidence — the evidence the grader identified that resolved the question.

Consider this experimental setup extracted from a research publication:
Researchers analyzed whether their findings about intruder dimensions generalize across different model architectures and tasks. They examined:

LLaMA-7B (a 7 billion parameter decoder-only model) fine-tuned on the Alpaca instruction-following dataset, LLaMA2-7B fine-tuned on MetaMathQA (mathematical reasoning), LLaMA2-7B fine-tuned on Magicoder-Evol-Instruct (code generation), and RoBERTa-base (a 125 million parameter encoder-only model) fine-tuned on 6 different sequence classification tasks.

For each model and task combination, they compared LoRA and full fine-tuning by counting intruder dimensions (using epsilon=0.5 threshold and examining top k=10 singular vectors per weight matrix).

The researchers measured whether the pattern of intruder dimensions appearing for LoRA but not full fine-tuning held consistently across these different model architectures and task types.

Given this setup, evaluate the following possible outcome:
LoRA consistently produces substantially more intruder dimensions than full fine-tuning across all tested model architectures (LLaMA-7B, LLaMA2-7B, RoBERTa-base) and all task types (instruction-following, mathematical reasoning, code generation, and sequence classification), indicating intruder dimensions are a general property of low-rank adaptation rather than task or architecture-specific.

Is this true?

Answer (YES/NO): YES